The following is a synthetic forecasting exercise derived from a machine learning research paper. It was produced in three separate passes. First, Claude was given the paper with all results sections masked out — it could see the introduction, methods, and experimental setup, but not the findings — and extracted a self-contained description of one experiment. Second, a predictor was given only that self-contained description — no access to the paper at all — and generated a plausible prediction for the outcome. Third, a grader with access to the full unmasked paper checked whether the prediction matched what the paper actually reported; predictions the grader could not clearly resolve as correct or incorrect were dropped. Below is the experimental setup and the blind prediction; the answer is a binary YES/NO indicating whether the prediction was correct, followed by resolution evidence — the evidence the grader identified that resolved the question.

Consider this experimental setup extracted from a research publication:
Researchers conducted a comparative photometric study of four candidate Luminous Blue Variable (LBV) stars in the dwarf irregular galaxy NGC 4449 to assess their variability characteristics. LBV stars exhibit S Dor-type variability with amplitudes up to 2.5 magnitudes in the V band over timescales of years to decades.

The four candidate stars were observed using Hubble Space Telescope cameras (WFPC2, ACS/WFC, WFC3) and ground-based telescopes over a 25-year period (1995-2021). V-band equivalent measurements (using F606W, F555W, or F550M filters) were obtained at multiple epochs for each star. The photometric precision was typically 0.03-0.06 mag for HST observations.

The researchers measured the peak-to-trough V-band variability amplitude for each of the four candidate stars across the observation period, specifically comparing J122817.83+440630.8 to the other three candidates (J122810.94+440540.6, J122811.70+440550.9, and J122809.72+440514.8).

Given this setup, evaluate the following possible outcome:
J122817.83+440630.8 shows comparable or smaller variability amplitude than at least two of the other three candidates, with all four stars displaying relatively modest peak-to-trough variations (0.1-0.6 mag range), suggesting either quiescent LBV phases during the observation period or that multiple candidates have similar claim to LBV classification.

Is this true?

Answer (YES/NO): NO